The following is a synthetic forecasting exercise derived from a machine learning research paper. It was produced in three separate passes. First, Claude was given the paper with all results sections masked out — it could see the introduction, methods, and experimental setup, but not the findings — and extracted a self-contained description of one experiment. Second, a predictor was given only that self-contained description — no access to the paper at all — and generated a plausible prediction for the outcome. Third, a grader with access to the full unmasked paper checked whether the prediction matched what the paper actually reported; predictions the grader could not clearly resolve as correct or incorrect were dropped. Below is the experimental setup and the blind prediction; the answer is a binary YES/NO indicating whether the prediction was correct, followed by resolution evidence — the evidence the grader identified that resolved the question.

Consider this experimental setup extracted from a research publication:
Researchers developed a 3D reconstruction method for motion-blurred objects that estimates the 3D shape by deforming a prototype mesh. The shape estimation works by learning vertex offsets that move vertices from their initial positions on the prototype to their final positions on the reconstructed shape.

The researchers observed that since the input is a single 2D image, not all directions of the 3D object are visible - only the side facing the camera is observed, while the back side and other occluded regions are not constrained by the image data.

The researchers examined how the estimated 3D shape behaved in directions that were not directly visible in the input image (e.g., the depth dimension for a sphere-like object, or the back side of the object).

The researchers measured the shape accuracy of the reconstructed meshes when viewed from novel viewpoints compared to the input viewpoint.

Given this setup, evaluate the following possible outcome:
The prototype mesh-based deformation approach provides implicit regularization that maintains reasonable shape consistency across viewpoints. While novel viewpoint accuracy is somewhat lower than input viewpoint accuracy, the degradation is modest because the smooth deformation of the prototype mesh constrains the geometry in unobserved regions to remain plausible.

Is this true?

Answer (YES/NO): NO